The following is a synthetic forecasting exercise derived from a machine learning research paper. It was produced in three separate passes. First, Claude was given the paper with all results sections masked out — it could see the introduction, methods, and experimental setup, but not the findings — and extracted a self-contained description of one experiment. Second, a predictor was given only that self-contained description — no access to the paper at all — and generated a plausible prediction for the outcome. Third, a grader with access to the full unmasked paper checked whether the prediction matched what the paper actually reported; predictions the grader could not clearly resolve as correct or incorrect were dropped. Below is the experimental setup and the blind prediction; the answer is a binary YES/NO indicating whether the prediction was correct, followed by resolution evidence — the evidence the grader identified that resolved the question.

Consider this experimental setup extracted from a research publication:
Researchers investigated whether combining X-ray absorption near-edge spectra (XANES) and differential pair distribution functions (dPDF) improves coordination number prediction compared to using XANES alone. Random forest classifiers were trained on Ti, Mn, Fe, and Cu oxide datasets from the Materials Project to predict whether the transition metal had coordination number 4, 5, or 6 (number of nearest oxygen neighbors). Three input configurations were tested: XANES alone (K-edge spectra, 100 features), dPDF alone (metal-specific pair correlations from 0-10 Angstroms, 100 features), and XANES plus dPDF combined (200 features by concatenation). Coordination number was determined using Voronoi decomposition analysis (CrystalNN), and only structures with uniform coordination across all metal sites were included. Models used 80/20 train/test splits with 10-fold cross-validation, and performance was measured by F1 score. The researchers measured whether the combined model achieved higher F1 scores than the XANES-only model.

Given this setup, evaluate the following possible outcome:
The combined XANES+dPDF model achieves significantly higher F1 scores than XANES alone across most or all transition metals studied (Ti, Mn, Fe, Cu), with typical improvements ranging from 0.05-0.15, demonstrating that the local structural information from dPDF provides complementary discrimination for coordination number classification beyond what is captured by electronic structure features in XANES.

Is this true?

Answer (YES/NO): NO